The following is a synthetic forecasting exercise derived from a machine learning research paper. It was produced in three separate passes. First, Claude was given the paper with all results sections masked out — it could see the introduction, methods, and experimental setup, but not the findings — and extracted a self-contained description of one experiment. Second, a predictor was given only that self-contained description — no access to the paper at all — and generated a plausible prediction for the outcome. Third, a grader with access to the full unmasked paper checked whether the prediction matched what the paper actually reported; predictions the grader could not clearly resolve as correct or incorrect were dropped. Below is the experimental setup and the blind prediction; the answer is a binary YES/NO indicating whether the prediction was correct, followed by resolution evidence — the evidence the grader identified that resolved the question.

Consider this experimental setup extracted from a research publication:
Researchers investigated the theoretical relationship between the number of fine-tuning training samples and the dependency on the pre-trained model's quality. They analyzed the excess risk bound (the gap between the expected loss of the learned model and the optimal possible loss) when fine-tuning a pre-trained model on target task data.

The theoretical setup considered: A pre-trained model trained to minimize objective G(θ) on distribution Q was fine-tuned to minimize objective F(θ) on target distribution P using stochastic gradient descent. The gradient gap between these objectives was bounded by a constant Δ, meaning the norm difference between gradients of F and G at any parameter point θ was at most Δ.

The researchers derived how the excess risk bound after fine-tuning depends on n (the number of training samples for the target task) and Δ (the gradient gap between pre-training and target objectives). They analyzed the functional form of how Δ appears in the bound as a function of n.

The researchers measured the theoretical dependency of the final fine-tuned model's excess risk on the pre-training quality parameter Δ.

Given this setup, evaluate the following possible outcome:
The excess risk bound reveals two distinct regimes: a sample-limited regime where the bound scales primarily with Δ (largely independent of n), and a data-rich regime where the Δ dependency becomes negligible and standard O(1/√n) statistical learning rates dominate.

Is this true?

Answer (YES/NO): NO